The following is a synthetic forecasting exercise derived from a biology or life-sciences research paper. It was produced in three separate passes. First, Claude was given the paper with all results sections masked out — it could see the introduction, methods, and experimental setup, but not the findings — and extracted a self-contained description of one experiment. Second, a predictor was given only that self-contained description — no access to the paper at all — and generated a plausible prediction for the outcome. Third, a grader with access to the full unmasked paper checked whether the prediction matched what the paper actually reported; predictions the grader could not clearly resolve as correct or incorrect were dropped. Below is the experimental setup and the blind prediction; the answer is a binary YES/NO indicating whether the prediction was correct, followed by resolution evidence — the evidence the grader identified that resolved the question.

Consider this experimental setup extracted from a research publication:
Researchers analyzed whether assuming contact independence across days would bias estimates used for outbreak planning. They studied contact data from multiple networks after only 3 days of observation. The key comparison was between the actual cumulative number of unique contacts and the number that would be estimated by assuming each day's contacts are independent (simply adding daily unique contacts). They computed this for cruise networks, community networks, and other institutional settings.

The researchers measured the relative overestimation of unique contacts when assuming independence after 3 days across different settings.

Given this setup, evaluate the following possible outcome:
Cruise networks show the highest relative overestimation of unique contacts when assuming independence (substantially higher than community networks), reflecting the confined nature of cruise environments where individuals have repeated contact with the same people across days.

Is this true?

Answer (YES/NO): NO